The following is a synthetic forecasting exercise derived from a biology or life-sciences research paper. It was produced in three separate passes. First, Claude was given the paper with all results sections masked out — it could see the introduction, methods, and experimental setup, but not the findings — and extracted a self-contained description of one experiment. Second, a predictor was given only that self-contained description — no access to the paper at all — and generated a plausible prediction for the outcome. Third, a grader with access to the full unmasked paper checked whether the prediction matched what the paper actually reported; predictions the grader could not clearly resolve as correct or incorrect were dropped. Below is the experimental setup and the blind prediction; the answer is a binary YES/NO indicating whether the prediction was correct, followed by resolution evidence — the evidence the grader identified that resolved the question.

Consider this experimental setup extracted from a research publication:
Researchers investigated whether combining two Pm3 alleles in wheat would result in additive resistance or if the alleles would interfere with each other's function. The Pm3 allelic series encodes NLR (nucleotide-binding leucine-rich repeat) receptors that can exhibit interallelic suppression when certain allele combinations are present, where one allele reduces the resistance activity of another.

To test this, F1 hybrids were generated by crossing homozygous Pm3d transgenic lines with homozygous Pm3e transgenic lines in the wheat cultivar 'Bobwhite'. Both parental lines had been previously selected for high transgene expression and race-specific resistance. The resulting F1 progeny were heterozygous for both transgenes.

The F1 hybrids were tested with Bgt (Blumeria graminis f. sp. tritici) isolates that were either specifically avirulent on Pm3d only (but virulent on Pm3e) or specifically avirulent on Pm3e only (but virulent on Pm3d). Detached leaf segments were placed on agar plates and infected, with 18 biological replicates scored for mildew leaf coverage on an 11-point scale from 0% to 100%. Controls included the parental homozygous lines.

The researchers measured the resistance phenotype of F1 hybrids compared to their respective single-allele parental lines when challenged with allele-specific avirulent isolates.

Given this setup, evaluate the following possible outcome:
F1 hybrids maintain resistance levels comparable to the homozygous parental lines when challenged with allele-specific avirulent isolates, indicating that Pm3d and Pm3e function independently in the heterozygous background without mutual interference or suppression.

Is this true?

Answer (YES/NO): NO